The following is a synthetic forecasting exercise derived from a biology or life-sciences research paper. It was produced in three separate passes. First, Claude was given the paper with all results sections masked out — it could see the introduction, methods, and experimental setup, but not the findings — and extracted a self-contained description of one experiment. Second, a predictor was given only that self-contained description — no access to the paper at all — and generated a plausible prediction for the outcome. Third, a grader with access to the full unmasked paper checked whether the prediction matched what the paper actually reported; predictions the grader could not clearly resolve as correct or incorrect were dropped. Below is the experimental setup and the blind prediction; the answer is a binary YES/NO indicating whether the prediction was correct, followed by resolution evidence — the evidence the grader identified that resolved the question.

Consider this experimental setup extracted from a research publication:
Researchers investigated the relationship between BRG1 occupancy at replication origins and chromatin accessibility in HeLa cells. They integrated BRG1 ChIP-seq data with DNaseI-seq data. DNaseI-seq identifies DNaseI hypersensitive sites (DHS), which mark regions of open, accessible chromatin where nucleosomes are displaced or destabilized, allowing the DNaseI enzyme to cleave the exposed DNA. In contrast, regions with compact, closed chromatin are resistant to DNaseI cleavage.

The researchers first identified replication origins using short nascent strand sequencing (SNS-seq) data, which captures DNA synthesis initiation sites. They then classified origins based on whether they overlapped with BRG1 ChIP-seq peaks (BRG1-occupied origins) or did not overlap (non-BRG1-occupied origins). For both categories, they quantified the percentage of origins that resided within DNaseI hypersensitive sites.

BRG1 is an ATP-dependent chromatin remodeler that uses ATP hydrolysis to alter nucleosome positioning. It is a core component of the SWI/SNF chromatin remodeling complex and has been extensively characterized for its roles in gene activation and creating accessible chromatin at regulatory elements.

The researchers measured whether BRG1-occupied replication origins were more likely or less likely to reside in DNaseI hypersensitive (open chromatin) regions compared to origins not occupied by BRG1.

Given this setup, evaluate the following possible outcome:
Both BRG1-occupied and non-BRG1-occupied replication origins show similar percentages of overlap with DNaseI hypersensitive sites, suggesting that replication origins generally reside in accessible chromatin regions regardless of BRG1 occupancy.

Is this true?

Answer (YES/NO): NO